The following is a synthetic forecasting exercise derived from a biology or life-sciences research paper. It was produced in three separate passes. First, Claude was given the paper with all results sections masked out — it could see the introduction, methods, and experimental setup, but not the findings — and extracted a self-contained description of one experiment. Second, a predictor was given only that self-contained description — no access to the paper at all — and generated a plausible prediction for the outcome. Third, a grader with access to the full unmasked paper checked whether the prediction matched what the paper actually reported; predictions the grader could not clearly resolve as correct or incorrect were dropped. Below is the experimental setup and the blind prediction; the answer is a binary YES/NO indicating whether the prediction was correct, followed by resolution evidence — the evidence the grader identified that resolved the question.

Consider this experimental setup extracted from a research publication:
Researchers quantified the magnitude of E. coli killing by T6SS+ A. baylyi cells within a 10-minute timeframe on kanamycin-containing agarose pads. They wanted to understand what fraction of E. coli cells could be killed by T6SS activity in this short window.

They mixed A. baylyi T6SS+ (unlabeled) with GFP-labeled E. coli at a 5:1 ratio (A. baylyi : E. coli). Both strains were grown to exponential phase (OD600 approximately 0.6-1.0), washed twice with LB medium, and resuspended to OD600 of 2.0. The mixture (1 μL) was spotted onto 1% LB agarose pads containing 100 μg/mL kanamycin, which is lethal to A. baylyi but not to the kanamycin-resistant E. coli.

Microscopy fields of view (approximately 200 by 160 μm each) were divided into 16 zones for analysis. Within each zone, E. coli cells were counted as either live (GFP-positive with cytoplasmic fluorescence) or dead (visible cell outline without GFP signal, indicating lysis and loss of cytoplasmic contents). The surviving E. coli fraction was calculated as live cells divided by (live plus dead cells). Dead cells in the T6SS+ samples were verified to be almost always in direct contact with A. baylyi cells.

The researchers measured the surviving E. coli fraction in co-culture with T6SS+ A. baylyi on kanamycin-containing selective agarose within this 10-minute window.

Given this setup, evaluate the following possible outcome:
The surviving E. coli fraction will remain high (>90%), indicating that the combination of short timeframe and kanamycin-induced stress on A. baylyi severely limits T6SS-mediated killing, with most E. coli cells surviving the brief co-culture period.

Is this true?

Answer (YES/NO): NO